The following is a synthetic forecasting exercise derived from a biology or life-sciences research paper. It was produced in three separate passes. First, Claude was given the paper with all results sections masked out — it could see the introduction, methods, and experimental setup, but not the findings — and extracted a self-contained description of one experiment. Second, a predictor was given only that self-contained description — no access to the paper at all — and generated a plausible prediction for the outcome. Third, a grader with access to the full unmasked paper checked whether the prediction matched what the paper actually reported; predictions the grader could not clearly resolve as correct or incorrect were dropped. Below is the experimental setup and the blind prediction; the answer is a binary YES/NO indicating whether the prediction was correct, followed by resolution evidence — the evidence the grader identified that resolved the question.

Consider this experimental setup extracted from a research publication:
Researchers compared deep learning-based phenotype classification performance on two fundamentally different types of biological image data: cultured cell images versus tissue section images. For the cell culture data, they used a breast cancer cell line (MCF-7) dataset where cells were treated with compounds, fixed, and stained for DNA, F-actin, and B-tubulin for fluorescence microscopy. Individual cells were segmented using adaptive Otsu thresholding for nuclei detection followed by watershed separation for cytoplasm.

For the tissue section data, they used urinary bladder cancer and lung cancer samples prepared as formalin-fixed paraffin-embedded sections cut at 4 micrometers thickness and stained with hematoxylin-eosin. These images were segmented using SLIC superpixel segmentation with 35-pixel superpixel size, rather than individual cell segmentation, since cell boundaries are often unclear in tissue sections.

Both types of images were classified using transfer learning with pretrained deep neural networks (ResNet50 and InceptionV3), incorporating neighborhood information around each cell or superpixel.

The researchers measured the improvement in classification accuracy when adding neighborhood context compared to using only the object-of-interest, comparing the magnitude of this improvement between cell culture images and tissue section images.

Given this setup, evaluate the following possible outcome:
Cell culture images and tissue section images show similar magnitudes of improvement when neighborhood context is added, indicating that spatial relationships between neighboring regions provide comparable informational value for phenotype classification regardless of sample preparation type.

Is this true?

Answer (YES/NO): NO